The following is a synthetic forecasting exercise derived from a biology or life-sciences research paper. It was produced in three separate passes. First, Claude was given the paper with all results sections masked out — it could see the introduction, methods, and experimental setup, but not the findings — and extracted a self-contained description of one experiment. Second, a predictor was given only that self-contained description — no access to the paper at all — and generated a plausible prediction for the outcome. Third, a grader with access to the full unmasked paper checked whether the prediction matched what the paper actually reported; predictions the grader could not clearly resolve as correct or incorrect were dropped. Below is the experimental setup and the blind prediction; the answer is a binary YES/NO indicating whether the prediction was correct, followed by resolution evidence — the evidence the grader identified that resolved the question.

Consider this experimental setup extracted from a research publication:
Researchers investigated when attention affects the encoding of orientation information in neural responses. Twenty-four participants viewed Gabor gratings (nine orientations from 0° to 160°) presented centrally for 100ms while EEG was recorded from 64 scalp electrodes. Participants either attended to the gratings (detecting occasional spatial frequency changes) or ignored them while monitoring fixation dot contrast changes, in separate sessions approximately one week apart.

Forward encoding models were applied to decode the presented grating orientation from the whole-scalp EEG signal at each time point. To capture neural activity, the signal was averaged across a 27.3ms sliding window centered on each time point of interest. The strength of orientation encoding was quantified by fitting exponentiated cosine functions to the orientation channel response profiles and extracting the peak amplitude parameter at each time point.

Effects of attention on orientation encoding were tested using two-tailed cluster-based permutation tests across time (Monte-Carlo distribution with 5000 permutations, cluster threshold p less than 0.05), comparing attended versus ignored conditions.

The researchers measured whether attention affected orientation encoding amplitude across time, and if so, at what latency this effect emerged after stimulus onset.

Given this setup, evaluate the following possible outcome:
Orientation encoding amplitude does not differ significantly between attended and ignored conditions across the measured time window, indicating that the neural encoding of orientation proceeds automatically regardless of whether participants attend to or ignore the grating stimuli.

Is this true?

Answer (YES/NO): NO